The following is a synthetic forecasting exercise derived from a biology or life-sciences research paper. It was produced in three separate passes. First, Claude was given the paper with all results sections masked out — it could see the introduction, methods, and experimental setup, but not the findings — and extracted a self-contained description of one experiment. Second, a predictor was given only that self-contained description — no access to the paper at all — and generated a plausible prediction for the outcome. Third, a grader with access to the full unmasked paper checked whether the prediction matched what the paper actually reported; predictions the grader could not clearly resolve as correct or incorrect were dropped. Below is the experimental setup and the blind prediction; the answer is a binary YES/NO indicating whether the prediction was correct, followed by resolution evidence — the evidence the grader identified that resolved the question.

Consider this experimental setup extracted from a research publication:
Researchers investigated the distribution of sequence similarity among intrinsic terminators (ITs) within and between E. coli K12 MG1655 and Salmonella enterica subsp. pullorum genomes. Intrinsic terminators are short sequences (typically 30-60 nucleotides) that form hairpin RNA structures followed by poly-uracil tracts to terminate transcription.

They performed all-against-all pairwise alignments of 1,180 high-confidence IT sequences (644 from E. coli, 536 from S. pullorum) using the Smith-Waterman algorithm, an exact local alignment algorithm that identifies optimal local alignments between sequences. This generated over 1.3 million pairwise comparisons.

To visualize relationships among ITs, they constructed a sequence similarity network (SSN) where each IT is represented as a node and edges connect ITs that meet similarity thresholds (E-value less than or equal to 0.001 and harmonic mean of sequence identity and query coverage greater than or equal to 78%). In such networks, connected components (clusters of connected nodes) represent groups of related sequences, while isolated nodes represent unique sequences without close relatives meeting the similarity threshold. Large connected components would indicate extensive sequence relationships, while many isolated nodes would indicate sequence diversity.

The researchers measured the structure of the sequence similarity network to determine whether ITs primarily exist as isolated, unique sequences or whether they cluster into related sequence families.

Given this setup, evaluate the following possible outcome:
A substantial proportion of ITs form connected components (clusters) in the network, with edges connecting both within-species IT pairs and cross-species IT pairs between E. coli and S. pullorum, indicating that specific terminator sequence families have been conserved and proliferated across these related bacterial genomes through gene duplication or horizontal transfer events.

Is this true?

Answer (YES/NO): YES